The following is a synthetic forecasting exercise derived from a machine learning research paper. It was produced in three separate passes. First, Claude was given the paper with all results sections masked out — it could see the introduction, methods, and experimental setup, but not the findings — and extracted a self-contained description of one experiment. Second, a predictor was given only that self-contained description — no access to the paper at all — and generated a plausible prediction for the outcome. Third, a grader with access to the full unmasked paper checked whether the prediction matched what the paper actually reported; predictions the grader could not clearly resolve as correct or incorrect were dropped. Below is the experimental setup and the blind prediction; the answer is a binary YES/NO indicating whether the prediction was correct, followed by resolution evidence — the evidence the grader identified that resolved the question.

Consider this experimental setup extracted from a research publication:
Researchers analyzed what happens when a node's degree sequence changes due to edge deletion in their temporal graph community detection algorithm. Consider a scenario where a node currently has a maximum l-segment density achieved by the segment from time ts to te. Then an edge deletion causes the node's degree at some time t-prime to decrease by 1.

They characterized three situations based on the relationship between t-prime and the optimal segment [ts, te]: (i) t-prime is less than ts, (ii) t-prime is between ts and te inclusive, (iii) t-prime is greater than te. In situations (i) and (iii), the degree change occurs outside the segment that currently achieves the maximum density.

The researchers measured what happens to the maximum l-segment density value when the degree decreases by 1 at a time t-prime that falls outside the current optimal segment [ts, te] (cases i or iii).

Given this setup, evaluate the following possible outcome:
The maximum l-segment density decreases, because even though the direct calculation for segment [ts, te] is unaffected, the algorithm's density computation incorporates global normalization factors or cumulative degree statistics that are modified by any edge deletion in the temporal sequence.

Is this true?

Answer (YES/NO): NO